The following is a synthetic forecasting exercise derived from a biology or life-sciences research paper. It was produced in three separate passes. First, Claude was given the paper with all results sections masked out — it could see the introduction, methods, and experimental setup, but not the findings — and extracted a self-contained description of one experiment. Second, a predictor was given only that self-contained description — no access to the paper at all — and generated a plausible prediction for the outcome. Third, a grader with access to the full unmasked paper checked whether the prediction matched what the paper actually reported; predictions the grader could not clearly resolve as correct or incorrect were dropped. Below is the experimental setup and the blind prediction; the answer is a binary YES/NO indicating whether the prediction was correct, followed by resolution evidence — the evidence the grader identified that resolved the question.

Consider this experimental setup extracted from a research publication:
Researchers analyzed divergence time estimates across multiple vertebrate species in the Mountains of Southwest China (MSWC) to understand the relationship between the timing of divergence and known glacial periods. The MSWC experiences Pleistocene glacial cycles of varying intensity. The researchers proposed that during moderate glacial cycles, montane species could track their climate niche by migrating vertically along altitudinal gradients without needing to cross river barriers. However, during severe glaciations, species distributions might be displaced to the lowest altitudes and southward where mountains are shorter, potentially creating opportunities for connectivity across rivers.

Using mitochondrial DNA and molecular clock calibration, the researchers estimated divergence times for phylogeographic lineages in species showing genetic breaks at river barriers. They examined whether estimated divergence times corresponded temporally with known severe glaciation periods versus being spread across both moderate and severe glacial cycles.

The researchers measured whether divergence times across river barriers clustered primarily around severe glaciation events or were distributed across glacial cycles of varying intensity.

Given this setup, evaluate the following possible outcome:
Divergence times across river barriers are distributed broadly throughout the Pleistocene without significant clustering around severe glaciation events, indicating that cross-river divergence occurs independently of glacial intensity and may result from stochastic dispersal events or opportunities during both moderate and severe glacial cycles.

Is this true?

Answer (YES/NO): NO